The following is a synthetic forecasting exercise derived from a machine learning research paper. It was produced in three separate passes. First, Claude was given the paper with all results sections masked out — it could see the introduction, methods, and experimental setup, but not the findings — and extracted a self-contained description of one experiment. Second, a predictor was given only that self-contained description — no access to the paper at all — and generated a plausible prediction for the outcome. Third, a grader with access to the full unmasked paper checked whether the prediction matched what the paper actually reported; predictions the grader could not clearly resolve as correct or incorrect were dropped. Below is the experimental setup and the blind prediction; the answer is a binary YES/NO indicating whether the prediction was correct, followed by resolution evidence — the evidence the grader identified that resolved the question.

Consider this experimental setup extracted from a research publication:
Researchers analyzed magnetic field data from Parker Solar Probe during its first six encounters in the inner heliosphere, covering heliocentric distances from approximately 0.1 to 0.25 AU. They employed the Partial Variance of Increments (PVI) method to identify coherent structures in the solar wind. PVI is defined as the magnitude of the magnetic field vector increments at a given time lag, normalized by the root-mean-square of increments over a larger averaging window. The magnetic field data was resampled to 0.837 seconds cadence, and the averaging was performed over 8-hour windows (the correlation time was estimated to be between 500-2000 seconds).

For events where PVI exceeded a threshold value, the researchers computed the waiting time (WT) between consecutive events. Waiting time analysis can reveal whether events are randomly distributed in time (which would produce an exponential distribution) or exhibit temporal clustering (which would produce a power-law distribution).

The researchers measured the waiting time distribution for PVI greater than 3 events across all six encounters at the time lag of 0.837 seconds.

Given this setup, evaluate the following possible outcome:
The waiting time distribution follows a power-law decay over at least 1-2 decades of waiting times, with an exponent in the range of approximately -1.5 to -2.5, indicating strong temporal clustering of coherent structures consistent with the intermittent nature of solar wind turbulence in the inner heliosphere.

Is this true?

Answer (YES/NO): NO